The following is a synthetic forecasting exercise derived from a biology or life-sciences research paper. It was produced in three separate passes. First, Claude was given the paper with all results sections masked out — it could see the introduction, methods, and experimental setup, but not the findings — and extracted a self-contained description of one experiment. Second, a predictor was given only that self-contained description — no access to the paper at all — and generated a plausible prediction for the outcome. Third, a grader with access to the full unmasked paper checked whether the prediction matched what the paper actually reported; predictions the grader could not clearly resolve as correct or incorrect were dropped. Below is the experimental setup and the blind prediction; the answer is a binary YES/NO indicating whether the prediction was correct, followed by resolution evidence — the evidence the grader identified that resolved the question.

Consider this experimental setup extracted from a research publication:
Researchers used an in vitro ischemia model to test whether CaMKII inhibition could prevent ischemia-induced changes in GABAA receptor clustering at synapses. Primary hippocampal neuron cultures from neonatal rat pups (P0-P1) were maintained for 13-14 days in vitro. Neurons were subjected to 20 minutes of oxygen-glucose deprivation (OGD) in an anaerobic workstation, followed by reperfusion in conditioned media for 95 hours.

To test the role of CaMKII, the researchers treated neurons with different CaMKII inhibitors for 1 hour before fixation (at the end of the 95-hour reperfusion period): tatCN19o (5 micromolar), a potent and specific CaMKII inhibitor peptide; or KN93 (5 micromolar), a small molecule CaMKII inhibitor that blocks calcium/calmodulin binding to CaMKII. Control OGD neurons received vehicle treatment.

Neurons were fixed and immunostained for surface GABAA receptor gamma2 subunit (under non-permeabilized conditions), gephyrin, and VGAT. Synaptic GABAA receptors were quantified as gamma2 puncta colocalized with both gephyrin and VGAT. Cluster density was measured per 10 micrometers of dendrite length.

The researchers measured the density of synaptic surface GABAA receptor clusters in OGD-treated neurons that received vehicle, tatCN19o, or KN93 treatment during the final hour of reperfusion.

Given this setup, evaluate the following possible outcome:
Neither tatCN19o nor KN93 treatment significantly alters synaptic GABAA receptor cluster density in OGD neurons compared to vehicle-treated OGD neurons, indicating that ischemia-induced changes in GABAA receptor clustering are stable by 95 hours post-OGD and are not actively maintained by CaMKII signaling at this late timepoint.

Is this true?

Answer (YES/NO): NO